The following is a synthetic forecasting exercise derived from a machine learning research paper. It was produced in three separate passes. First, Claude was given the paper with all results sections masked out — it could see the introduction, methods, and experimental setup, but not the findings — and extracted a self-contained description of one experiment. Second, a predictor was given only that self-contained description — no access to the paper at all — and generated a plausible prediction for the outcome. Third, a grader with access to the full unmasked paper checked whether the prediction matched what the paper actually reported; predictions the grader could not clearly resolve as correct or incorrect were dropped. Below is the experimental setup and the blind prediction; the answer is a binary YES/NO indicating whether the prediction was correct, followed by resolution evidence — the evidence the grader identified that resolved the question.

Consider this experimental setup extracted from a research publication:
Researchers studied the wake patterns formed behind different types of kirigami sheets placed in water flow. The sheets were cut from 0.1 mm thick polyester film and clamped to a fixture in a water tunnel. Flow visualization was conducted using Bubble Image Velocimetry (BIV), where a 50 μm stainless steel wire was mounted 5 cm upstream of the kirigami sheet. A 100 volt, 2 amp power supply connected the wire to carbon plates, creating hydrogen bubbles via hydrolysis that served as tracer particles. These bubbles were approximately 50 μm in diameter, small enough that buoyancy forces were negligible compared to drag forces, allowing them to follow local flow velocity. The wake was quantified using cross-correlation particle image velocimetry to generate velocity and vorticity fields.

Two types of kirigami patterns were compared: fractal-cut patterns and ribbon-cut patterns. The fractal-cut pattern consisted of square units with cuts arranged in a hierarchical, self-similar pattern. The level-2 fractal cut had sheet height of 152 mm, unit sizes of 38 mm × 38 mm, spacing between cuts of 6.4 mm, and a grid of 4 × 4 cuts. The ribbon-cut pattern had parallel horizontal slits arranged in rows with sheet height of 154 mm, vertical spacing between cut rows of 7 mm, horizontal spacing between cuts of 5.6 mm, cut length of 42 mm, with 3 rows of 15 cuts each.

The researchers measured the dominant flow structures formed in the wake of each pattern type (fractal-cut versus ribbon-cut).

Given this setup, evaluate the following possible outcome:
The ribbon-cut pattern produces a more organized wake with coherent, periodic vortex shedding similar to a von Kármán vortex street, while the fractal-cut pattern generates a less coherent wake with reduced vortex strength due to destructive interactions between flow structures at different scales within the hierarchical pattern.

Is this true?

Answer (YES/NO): NO